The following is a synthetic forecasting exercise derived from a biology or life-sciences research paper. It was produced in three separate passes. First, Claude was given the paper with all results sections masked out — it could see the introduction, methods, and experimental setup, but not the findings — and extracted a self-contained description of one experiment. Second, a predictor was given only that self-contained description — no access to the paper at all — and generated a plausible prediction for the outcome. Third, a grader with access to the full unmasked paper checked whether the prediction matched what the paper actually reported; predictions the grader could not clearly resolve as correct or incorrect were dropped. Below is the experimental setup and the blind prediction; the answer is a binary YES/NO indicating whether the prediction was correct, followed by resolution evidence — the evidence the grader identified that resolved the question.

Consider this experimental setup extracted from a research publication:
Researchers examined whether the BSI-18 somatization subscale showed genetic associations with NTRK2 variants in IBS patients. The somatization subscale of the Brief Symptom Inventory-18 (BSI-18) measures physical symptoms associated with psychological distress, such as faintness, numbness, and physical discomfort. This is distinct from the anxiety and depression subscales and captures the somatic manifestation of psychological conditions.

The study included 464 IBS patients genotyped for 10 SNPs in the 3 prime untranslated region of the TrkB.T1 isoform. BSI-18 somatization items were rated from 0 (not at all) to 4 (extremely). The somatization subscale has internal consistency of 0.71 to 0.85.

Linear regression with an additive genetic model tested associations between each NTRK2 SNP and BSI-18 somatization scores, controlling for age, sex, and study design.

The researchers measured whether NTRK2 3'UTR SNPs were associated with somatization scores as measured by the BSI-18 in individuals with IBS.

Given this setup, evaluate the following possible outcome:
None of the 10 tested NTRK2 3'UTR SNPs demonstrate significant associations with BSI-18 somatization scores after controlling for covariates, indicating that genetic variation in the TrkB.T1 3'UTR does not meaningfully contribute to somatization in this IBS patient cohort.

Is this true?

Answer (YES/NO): NO